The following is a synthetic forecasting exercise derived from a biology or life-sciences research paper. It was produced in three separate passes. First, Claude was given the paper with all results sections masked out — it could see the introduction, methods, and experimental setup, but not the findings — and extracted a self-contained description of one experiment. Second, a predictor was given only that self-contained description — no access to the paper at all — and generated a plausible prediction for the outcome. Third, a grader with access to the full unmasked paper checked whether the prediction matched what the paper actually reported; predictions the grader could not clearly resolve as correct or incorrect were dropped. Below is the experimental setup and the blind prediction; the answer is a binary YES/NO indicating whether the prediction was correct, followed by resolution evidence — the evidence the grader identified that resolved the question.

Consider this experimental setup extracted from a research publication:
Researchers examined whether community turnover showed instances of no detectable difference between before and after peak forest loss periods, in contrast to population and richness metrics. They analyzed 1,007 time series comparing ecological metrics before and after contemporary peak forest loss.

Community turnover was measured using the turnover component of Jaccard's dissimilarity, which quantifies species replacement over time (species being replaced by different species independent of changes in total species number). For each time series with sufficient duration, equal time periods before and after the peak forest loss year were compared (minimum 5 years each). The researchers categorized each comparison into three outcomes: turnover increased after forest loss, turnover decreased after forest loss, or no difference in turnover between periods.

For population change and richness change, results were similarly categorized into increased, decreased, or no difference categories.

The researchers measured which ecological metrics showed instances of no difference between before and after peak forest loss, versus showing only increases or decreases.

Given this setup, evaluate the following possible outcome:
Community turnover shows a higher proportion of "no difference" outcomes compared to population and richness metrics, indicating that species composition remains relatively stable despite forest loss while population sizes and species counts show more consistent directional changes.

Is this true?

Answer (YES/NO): NO